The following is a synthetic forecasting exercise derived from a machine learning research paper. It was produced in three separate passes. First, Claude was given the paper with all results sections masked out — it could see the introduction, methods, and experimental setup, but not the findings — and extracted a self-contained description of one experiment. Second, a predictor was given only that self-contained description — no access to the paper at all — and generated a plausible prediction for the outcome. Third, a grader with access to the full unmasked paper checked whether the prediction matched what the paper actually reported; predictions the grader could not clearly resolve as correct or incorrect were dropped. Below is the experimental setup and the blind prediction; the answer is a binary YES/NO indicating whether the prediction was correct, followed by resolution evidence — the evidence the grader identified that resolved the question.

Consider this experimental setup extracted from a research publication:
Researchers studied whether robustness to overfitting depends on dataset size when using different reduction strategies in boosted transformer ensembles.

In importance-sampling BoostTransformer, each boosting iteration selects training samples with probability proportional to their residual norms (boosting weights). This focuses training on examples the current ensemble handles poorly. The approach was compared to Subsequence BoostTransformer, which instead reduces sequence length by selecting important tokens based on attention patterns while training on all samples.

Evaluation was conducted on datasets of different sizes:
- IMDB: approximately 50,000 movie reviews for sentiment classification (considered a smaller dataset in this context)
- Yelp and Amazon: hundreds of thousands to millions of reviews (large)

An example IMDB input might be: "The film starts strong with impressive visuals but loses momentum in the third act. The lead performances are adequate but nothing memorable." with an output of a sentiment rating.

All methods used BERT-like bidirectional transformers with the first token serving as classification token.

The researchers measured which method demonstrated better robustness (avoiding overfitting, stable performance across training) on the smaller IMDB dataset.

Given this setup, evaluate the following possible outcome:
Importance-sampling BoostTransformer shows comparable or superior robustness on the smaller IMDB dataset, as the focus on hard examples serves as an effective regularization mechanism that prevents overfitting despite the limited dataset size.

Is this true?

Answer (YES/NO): YES